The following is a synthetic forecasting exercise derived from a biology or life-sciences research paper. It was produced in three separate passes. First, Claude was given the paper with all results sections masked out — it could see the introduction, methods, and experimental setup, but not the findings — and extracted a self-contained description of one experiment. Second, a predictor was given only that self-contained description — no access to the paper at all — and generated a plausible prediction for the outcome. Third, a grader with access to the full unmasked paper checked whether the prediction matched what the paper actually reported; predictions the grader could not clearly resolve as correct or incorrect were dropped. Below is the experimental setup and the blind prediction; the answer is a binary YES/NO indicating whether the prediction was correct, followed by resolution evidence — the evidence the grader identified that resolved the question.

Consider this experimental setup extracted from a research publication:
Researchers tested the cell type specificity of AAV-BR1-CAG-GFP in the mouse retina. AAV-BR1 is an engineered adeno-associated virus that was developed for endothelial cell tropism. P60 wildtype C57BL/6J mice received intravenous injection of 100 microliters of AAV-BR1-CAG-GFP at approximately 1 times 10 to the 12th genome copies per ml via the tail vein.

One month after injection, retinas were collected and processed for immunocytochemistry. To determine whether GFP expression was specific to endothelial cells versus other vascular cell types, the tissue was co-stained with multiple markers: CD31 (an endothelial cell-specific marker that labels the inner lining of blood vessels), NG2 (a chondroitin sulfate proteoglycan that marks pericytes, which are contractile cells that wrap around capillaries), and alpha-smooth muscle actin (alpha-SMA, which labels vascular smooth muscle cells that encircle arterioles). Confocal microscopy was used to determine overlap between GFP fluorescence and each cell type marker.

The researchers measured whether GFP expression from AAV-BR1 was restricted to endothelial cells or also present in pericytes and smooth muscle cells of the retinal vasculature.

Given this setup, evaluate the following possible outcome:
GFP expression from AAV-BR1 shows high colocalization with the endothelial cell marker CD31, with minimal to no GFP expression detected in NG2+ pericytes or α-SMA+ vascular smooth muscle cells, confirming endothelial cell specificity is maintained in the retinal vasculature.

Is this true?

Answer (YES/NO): YES